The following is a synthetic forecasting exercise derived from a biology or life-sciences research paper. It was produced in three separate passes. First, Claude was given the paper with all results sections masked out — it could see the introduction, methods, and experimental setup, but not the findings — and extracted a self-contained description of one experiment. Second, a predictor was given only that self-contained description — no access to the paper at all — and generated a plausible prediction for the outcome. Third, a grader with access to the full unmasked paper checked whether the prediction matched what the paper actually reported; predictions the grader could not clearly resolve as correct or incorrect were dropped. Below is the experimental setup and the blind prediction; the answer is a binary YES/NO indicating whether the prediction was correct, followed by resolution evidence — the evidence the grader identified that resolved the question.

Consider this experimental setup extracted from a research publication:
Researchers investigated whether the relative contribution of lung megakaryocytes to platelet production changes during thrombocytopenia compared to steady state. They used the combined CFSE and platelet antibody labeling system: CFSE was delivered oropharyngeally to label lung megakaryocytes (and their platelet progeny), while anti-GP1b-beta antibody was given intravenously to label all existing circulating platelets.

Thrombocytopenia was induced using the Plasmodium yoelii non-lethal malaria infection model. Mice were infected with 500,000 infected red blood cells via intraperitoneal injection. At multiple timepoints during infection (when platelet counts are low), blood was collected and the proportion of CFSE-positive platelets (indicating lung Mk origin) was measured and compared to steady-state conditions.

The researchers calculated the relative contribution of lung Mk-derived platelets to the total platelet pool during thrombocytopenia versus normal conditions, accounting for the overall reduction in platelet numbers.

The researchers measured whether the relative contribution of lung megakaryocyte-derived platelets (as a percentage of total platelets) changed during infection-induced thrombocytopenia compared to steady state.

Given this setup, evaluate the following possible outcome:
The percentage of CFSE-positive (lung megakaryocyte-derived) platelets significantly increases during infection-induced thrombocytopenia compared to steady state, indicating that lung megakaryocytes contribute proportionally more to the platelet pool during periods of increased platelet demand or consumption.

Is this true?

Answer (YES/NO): YES